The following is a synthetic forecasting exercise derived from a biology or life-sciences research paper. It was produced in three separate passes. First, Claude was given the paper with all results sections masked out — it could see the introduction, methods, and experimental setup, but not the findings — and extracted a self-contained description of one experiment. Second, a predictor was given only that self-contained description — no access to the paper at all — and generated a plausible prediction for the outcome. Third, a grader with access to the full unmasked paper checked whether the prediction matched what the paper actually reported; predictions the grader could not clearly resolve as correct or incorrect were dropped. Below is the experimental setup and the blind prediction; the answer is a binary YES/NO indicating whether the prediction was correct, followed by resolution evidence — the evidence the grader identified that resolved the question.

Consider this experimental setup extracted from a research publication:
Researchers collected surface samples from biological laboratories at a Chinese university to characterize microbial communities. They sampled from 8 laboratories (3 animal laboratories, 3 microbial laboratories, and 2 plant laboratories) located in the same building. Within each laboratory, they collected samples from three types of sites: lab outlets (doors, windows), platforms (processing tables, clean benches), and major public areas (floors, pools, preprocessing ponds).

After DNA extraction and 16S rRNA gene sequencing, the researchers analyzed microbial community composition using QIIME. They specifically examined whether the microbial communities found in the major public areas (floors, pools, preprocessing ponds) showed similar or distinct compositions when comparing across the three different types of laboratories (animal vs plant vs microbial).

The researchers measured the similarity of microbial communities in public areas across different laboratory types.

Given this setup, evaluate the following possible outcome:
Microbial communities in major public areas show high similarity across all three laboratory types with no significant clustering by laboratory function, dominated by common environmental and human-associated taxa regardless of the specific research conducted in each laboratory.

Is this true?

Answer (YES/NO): YES